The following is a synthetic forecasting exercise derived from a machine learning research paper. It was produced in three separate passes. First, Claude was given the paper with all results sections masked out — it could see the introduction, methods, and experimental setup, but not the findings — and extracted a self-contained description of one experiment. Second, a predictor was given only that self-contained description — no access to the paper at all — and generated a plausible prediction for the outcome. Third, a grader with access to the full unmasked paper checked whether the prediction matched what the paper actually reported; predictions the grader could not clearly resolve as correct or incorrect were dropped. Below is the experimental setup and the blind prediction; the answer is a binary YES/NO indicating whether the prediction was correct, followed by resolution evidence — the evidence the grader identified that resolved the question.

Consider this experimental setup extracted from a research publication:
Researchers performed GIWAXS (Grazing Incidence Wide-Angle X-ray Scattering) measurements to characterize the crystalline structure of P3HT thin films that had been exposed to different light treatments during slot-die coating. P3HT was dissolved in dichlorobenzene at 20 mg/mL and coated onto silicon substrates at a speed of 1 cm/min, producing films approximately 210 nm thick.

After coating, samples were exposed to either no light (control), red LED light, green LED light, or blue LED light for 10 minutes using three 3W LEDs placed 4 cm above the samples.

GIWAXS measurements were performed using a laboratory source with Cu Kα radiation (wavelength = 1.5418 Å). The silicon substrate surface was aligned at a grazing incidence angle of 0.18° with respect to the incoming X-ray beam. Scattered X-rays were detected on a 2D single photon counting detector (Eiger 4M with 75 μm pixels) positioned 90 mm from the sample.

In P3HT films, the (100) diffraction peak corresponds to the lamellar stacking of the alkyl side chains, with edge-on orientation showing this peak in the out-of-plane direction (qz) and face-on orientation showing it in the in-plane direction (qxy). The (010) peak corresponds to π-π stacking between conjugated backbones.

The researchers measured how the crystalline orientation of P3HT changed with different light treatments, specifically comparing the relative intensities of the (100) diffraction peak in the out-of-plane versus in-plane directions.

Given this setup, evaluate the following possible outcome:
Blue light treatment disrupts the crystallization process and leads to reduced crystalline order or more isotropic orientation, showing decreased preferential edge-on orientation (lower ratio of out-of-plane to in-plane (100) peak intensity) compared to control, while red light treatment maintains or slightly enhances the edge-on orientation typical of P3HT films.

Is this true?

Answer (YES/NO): YES